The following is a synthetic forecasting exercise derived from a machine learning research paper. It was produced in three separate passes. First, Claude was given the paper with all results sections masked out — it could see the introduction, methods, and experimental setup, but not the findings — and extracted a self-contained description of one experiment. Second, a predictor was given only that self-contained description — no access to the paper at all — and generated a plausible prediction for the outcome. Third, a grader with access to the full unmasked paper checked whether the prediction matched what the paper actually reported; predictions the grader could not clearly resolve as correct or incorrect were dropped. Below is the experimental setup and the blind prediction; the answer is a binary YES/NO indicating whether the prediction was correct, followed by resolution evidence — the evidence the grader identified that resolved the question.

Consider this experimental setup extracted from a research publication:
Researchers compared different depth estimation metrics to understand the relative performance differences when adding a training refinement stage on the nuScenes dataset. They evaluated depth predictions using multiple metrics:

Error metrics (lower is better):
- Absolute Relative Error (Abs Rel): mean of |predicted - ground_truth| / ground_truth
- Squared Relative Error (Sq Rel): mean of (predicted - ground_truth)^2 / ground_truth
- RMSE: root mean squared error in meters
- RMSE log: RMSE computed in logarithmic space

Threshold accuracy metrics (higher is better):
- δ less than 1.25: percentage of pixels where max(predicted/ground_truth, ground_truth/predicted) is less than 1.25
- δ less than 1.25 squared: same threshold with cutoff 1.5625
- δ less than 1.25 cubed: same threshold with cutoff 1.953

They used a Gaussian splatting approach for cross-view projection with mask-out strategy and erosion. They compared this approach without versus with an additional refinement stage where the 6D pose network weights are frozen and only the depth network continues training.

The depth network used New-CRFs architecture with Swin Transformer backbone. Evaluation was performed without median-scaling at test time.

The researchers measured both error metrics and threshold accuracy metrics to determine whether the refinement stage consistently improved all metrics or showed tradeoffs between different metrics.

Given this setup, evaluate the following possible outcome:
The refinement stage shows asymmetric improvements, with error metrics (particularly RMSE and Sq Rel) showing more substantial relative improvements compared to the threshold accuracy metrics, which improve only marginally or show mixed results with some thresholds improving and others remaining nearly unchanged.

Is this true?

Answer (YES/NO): NO